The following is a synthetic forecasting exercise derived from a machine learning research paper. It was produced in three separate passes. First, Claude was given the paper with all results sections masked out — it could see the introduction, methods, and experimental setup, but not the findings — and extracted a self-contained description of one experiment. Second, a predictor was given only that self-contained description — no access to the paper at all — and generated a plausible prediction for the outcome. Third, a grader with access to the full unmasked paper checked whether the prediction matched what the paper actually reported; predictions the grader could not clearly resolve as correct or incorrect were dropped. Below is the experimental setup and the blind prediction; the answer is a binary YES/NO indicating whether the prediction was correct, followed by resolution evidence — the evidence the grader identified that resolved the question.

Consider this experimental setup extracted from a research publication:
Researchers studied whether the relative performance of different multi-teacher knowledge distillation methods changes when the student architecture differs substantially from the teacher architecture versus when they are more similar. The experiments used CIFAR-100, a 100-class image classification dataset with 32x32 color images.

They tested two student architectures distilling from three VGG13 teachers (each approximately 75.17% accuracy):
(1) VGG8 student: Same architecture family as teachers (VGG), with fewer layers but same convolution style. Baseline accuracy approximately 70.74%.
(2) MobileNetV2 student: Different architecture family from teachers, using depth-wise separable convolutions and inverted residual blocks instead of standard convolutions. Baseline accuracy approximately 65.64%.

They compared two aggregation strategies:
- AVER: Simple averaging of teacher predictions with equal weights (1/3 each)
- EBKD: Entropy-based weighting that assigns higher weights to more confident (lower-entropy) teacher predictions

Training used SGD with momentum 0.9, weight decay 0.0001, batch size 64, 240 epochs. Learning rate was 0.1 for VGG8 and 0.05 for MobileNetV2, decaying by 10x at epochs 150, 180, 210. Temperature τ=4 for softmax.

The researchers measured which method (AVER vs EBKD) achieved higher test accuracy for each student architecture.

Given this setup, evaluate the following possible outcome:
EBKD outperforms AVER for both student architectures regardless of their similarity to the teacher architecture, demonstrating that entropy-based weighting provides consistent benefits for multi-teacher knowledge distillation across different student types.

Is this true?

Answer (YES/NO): NO